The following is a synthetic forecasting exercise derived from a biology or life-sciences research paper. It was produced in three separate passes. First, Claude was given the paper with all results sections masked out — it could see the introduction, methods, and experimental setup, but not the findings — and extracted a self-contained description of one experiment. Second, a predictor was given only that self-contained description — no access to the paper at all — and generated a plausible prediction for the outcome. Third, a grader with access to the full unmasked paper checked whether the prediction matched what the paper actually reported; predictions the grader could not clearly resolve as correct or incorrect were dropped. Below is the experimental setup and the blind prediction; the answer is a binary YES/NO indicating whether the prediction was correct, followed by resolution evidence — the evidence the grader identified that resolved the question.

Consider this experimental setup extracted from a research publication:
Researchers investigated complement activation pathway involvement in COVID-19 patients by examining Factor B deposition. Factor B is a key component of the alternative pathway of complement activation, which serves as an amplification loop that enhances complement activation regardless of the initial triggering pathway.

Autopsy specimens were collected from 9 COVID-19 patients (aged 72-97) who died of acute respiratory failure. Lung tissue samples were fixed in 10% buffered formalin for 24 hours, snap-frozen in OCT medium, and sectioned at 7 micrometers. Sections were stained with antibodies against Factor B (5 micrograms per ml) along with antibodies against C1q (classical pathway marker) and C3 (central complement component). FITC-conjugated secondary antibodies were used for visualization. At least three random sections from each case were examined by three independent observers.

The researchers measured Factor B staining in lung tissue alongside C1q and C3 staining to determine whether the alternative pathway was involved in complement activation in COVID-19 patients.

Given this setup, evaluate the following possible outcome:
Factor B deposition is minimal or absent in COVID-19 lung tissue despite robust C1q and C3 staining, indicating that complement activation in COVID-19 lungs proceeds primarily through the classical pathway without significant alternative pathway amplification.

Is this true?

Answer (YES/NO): NO